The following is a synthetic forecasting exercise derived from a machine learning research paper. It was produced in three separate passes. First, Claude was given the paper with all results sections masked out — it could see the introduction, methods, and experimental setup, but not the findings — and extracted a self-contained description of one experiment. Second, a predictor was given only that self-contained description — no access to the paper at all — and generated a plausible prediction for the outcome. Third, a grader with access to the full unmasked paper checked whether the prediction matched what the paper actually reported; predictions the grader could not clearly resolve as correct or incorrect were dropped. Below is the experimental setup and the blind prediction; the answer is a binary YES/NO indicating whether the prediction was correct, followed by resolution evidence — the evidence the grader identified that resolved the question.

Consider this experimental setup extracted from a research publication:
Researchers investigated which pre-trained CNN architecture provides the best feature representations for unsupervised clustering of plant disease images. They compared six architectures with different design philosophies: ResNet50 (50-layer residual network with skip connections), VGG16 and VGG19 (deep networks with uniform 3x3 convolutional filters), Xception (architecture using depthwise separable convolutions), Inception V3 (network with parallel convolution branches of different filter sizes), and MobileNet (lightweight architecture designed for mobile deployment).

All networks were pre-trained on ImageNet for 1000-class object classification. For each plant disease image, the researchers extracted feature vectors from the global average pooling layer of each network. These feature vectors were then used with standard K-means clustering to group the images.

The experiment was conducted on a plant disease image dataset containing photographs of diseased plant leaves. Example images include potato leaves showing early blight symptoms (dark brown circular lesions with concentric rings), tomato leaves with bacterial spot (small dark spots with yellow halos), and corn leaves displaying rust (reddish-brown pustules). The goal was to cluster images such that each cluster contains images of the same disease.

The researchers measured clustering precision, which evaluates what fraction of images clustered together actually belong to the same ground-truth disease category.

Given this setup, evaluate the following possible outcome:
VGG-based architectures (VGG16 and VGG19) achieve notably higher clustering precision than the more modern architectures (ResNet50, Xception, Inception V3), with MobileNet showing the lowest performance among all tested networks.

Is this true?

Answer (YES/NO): NO